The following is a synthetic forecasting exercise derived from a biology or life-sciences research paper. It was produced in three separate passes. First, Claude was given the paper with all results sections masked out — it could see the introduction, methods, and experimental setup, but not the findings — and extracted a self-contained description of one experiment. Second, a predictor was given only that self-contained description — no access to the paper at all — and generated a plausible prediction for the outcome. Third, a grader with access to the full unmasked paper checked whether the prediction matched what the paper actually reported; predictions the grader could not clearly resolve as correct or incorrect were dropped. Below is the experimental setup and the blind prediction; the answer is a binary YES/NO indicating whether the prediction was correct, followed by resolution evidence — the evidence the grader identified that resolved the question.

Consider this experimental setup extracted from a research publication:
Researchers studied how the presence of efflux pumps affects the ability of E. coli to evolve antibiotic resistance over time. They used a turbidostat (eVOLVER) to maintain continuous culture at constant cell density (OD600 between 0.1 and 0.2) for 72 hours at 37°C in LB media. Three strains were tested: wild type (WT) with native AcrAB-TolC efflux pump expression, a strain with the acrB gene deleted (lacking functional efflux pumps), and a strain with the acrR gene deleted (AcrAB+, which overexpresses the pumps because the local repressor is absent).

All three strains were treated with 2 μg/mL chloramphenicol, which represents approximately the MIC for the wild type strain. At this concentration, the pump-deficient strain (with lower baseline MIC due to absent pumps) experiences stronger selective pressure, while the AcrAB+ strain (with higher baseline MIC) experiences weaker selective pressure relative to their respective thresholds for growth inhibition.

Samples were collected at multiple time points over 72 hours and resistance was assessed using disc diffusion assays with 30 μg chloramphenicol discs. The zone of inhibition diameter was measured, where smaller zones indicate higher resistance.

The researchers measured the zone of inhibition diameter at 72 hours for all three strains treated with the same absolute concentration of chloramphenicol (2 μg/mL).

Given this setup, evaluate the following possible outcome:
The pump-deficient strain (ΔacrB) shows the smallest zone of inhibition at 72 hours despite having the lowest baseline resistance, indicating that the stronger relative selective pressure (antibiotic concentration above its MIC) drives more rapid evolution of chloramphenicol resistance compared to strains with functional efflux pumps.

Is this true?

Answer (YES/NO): NO